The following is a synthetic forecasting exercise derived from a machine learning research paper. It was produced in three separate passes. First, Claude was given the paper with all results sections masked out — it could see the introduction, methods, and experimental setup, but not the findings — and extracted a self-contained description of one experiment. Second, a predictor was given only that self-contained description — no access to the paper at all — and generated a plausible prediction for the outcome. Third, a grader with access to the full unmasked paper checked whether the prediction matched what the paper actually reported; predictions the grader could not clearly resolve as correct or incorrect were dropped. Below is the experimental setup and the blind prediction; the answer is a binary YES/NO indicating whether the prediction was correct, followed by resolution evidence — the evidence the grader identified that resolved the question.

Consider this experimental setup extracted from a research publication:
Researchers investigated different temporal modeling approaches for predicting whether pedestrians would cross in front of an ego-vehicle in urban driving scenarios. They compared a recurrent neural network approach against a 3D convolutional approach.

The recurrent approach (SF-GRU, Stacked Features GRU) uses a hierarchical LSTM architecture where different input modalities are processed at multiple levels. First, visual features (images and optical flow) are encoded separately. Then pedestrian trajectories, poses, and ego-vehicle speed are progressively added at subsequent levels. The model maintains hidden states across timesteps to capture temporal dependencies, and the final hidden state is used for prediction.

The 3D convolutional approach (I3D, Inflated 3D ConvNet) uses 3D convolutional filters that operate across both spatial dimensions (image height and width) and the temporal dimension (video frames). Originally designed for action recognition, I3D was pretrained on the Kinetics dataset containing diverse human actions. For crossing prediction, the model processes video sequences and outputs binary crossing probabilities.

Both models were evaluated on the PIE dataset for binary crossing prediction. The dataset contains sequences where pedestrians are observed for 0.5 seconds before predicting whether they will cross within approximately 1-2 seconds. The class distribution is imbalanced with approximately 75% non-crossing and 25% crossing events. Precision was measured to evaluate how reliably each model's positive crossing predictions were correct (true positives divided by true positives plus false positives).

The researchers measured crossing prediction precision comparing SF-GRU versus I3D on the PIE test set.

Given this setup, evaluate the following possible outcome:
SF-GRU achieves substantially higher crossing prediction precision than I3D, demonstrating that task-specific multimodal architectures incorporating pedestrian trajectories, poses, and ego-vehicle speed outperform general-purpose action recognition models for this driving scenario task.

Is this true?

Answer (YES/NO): YES